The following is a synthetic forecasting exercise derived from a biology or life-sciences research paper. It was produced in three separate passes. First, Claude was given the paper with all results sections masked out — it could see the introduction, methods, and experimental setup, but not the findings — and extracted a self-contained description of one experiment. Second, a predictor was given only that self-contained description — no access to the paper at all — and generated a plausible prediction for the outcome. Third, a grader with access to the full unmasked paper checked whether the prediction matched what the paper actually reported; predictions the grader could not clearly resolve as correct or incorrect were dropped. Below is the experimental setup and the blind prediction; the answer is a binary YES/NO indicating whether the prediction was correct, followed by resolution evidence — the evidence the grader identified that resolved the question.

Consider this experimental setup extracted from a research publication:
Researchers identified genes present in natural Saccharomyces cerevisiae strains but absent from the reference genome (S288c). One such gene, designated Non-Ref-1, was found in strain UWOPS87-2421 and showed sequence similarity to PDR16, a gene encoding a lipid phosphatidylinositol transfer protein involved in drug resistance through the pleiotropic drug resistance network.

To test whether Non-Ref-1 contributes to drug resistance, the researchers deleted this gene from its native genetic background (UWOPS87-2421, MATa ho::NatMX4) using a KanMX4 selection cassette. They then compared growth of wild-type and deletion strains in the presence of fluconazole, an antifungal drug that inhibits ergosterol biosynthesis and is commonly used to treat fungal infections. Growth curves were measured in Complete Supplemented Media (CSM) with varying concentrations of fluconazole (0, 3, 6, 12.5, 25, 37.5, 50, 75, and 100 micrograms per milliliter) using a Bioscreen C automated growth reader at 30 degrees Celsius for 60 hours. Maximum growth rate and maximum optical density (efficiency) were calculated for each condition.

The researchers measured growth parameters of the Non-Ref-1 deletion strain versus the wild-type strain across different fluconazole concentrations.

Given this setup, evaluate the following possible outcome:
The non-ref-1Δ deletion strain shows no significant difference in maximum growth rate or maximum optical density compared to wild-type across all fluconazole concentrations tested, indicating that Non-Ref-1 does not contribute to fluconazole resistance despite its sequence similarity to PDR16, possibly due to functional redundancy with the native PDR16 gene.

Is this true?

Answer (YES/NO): NO